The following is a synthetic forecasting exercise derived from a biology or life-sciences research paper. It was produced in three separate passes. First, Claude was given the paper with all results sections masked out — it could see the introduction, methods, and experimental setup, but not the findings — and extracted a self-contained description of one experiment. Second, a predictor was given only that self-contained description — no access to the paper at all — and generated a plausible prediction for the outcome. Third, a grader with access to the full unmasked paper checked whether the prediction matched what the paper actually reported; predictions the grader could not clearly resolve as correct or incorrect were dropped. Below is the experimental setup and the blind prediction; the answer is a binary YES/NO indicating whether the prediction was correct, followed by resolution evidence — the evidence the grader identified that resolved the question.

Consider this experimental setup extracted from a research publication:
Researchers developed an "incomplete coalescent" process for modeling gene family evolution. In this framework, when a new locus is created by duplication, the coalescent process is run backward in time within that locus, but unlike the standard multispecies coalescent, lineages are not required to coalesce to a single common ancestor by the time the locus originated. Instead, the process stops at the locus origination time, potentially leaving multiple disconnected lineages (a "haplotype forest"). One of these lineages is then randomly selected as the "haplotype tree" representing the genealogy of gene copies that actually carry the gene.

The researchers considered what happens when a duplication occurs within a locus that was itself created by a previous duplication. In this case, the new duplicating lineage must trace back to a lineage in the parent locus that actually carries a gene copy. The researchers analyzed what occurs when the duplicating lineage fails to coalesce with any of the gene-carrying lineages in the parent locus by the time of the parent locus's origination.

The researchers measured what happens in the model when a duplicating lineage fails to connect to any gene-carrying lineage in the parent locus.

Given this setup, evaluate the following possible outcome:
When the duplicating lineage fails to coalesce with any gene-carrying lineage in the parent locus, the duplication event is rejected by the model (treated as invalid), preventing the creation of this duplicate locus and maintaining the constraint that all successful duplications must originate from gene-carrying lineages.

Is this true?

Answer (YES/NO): YES